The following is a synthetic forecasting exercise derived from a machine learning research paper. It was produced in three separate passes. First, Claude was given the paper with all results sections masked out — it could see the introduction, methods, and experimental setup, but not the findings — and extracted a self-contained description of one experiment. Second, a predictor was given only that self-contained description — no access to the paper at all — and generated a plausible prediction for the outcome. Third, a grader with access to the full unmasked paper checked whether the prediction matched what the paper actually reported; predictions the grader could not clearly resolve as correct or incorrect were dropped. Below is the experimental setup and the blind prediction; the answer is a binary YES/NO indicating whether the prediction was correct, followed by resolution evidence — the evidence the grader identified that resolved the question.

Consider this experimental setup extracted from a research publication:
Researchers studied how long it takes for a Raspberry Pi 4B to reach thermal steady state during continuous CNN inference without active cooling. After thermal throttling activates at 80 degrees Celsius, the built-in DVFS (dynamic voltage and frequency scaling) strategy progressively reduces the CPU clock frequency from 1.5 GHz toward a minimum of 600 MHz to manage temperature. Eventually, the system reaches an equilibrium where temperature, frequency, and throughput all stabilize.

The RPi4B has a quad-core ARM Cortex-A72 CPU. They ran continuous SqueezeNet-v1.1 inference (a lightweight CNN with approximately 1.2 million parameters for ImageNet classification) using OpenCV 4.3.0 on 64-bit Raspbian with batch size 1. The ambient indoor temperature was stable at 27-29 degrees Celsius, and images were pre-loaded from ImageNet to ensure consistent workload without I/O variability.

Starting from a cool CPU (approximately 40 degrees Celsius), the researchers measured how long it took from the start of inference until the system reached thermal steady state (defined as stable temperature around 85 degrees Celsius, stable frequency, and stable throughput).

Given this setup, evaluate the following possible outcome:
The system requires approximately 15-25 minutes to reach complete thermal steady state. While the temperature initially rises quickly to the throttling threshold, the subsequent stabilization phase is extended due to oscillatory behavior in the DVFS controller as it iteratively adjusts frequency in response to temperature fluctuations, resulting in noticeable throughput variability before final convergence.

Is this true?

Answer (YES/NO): YES